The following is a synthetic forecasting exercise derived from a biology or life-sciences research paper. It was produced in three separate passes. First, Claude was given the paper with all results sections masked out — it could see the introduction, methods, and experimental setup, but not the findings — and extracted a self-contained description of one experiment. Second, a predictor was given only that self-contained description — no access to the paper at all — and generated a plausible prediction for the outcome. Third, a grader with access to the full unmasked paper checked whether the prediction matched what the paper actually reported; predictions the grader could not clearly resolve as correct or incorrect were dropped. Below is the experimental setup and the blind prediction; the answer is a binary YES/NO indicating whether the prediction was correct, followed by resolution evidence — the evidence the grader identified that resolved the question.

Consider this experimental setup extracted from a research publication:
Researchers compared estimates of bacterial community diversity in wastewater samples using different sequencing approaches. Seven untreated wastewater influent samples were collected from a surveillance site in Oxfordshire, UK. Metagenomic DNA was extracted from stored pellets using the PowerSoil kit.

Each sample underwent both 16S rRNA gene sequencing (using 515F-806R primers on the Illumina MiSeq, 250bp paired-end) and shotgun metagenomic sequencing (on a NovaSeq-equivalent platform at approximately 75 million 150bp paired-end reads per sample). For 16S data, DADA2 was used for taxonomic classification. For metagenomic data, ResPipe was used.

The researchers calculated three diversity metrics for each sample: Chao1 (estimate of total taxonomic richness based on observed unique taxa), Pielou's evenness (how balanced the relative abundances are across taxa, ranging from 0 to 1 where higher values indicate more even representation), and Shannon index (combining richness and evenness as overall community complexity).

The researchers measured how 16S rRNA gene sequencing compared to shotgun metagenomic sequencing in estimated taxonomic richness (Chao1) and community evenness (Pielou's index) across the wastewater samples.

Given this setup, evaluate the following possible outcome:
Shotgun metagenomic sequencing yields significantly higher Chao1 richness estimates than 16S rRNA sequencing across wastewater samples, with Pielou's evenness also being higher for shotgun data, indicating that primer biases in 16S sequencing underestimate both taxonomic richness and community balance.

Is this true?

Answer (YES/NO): NO